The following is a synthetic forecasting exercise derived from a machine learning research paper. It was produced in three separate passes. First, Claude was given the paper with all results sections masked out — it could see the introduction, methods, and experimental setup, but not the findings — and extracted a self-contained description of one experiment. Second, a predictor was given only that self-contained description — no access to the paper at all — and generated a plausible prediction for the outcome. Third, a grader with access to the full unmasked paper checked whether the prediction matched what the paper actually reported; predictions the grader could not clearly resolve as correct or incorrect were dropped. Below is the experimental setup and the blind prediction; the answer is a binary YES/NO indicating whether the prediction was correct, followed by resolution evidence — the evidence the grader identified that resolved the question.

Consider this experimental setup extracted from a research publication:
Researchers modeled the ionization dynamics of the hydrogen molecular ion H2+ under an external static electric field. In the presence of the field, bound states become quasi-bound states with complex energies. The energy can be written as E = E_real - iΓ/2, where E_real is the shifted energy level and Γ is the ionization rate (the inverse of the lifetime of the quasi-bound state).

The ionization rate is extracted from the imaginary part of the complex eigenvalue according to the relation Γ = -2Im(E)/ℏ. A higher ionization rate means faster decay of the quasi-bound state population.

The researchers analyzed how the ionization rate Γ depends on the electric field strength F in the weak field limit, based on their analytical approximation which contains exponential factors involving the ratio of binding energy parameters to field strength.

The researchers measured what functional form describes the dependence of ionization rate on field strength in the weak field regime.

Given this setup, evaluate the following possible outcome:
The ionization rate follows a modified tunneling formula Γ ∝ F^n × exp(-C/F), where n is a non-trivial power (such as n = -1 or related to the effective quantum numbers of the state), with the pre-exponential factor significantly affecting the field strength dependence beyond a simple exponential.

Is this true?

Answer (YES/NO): NO